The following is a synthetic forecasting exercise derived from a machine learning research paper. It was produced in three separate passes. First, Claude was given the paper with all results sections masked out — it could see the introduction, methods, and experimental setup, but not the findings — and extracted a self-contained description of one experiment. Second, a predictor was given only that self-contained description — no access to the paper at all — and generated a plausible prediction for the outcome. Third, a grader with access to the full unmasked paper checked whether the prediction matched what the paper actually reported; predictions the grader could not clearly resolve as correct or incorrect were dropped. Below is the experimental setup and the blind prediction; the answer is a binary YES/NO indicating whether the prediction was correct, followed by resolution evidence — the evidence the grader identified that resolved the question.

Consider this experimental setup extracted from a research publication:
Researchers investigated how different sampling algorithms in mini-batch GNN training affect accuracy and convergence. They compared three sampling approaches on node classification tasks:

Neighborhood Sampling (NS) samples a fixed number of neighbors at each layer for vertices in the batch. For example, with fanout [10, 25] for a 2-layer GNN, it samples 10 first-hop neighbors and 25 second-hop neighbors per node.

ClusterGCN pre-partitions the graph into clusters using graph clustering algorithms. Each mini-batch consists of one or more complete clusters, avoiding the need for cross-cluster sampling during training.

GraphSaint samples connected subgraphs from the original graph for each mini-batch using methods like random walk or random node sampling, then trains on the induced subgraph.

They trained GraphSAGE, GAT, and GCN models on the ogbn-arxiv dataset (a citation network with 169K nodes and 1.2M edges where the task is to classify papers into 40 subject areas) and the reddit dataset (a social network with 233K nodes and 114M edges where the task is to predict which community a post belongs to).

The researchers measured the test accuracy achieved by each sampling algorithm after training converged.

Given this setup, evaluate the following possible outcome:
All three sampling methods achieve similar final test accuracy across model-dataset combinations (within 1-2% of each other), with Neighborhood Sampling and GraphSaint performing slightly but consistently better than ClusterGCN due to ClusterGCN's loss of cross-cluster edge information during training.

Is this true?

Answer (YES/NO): NO